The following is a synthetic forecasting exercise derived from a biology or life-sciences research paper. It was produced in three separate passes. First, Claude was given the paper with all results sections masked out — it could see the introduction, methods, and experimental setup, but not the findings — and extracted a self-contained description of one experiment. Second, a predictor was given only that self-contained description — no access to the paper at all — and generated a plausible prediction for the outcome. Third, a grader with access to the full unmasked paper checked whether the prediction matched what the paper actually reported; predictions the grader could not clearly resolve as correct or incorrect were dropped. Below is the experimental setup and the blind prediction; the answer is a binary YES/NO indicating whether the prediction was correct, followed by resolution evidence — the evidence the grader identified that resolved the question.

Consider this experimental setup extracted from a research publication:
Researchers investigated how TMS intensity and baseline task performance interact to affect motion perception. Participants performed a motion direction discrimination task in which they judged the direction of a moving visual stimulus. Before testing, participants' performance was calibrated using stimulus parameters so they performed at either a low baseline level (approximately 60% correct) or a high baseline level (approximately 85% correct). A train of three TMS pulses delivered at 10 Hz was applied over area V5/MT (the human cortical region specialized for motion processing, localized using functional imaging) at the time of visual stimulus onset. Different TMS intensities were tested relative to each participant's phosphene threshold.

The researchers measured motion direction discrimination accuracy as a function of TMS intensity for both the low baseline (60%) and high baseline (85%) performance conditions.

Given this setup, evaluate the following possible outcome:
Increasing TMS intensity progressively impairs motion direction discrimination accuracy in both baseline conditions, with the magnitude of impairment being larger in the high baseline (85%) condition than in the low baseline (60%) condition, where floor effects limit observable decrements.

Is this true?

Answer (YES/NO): NO